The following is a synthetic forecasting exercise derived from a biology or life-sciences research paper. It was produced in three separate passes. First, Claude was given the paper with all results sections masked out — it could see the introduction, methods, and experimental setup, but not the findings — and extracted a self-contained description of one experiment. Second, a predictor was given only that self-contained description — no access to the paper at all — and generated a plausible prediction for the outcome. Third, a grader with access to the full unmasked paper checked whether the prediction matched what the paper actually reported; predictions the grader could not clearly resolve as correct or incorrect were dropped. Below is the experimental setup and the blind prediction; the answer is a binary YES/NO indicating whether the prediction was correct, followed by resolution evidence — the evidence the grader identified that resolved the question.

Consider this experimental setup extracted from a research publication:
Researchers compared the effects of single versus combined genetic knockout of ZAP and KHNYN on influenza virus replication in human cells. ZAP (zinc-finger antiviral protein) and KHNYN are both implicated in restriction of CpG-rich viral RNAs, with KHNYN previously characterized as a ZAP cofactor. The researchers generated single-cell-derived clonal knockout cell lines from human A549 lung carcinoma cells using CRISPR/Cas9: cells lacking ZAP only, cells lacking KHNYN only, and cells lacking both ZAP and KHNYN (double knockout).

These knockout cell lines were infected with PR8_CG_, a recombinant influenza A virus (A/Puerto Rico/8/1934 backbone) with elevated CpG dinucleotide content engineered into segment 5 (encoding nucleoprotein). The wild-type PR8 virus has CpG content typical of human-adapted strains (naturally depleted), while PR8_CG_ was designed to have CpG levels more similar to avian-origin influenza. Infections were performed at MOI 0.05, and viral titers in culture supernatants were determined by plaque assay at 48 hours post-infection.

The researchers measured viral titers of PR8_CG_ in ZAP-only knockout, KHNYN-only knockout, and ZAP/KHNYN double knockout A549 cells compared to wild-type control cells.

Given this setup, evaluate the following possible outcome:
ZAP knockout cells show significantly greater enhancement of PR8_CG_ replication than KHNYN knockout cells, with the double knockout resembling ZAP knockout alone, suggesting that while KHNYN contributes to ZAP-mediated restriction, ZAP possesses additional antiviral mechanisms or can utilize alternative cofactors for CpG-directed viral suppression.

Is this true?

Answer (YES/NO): NO